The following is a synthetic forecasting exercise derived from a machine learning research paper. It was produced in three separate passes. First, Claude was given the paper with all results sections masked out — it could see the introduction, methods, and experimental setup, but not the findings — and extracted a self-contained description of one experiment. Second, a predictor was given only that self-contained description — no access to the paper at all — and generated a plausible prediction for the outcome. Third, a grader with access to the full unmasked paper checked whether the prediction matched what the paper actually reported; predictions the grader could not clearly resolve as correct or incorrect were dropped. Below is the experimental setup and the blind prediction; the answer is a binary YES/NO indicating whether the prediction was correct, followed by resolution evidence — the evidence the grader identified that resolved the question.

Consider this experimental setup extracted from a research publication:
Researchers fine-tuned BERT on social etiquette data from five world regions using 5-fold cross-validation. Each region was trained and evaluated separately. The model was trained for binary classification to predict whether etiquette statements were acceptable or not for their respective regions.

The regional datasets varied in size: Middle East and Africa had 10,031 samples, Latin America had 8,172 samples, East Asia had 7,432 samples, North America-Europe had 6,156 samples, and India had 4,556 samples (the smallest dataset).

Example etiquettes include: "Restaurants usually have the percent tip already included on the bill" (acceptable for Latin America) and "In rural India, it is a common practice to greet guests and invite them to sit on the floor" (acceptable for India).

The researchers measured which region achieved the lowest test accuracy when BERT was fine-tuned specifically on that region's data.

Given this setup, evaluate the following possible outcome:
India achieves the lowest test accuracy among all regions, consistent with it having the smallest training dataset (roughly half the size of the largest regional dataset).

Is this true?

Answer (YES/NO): NO